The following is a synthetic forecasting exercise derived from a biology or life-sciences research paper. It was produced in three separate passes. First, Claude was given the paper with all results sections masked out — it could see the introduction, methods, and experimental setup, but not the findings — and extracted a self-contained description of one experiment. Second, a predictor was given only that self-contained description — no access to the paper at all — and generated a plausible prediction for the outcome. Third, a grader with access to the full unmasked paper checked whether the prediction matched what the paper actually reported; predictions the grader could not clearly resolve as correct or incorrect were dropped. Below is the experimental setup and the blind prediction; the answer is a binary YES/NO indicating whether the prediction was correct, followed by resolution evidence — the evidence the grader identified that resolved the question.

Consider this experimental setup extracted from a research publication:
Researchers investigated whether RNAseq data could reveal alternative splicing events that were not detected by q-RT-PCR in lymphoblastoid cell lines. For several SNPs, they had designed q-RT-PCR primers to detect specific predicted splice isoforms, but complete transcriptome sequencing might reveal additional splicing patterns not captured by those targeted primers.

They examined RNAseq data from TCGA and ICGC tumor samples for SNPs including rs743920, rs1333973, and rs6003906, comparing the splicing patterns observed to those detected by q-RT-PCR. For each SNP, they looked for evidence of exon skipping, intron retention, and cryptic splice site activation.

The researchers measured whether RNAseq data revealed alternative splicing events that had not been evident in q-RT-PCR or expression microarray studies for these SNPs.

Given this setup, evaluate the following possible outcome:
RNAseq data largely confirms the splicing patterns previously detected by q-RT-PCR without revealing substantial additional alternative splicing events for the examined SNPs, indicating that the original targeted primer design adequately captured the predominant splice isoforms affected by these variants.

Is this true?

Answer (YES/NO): NO